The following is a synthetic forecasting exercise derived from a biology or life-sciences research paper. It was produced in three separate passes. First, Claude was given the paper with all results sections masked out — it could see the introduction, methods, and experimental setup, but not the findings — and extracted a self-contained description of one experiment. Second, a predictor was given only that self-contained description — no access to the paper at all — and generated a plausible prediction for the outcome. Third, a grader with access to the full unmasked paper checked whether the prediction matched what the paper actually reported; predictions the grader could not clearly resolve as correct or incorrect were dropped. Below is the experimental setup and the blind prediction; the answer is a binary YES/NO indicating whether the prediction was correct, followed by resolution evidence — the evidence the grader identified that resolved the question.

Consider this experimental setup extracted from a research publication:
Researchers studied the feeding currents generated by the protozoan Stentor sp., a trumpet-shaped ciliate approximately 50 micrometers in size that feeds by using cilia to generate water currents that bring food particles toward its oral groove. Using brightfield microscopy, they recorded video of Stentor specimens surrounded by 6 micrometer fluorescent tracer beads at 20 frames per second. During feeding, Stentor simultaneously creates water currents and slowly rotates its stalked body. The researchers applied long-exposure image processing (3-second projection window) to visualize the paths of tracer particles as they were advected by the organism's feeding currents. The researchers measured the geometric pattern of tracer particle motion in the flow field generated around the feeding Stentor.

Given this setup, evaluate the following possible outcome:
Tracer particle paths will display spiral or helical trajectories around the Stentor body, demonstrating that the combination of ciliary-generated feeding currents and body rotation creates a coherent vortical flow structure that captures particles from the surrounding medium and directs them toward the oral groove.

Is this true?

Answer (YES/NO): YES